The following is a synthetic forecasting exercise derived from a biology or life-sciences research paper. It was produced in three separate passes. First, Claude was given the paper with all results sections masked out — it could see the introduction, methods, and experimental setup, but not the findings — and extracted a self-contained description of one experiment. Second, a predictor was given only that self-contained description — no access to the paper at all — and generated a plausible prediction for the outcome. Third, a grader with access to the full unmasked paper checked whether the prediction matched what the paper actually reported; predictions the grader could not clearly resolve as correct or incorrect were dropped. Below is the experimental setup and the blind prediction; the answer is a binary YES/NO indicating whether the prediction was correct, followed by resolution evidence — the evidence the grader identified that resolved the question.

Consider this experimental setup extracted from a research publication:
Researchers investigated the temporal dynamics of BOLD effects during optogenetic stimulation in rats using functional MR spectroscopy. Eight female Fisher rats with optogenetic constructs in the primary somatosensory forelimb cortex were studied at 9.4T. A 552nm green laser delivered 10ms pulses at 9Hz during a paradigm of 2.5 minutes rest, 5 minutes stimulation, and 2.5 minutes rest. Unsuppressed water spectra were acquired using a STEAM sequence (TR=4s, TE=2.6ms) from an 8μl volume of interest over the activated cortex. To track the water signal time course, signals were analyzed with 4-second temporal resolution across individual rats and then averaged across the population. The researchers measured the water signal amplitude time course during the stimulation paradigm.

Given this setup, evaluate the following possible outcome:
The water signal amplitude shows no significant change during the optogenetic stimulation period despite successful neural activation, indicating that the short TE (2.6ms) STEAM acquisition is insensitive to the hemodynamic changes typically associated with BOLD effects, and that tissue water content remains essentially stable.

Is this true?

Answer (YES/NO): NO